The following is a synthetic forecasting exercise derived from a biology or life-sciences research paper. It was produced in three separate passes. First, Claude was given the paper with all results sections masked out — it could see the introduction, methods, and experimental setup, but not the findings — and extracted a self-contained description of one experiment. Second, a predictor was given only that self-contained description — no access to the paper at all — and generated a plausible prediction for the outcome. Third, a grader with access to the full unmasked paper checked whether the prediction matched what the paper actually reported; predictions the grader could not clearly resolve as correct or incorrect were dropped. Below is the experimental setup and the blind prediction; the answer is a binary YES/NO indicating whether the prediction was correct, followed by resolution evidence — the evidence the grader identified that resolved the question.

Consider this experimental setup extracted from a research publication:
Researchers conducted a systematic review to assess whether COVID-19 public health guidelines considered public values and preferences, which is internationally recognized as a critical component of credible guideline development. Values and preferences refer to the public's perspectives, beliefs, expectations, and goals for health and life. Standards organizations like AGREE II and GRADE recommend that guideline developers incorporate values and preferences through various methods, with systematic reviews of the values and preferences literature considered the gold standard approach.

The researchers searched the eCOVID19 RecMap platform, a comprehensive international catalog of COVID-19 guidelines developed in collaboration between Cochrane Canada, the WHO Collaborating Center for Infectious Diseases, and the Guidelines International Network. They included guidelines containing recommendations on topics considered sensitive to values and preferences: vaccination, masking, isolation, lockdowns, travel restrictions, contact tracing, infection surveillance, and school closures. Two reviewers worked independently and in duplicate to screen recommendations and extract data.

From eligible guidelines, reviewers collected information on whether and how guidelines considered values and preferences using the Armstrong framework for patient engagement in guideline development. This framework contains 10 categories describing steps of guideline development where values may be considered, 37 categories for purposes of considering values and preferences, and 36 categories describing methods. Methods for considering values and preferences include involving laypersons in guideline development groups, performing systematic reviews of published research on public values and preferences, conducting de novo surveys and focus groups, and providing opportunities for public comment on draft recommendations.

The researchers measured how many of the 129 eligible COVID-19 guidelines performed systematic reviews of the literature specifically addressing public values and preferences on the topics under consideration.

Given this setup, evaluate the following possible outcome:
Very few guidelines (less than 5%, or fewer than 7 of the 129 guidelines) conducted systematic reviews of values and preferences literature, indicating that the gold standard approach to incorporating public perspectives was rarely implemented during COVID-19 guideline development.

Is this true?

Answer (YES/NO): YES